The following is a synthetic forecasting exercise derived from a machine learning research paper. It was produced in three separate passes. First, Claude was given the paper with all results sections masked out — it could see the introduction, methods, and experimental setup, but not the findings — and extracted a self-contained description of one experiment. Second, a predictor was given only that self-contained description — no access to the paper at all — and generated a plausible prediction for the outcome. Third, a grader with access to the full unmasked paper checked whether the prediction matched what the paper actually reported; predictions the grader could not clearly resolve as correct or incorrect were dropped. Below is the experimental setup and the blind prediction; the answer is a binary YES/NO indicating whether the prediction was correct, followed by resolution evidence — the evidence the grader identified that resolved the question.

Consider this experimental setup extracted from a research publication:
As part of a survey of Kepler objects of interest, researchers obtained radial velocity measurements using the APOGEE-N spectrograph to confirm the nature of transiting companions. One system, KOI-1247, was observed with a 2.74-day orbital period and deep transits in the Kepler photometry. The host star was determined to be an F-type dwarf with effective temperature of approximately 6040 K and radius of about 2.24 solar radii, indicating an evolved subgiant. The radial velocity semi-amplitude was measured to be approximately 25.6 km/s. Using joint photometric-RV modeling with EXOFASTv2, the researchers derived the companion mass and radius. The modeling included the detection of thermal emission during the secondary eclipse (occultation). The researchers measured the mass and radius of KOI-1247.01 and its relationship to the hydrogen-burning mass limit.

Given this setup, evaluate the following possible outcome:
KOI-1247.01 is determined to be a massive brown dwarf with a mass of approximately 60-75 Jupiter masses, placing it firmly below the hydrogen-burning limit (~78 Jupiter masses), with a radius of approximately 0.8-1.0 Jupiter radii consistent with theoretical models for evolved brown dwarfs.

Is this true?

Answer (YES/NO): NO